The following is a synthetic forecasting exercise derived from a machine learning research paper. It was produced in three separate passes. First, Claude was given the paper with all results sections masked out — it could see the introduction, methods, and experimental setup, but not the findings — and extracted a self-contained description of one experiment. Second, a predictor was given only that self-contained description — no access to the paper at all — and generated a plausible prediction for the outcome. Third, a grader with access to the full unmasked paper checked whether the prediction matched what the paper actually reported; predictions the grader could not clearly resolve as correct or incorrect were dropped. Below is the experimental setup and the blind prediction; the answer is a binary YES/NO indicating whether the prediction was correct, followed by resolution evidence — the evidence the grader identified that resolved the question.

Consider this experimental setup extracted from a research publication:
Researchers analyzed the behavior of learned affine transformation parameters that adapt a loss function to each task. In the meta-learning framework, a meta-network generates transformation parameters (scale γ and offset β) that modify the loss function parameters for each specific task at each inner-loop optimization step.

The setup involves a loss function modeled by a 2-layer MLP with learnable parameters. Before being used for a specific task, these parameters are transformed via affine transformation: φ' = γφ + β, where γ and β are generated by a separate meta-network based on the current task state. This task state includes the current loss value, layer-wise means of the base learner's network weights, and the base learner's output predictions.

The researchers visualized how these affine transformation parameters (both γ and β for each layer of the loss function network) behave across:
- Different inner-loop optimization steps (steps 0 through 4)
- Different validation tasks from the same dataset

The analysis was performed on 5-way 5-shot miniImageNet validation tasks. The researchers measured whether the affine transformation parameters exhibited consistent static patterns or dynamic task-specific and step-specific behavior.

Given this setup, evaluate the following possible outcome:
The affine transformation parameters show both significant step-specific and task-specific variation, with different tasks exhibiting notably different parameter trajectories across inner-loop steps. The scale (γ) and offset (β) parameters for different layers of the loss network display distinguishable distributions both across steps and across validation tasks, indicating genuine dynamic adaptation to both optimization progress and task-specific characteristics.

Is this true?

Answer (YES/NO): YES